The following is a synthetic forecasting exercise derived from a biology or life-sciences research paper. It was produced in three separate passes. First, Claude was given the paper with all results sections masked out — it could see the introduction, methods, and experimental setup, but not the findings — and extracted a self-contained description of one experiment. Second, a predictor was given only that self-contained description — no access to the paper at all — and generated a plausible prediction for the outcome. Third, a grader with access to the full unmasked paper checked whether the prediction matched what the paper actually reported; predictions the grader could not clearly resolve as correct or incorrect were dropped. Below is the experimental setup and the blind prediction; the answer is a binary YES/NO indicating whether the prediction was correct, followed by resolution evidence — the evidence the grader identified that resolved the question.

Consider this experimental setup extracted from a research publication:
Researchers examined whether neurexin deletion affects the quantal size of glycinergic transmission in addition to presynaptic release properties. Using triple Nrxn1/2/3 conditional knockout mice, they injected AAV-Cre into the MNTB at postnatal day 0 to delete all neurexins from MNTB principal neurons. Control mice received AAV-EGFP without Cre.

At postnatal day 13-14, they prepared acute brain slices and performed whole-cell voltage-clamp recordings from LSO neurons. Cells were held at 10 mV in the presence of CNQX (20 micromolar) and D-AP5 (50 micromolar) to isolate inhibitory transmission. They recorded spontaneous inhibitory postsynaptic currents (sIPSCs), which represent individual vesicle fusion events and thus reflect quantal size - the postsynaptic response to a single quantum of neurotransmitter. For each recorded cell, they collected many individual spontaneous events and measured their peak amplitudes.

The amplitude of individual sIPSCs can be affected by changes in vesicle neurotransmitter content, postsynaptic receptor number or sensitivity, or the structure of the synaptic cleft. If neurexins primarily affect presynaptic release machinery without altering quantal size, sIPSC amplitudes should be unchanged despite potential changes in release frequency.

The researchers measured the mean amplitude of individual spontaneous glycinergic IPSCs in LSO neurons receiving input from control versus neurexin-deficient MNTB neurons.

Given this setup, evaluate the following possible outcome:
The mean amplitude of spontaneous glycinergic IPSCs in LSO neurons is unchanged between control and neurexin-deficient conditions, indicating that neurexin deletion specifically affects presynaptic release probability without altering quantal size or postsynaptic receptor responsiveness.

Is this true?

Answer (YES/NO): YES